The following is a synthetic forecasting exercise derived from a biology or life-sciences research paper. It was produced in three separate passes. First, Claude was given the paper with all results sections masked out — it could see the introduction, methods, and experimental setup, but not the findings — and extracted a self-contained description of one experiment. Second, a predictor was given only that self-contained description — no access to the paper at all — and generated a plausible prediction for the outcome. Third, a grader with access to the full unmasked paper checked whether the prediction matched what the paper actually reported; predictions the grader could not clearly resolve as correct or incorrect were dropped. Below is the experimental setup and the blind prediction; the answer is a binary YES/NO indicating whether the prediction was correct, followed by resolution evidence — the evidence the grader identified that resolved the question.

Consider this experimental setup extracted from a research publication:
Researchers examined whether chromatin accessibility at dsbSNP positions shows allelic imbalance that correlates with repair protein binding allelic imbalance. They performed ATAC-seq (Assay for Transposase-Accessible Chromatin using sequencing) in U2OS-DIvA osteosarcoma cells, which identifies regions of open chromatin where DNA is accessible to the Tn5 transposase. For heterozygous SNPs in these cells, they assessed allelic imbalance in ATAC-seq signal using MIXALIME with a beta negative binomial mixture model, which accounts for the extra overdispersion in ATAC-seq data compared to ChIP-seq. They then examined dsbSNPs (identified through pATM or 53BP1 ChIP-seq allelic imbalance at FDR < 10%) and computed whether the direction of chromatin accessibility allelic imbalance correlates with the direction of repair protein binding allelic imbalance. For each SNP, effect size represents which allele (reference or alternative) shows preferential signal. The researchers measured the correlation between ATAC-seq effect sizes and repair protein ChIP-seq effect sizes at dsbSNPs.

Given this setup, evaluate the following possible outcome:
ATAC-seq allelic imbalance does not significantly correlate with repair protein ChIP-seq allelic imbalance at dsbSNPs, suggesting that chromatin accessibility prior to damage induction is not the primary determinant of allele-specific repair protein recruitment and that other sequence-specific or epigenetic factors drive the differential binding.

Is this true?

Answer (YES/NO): NO